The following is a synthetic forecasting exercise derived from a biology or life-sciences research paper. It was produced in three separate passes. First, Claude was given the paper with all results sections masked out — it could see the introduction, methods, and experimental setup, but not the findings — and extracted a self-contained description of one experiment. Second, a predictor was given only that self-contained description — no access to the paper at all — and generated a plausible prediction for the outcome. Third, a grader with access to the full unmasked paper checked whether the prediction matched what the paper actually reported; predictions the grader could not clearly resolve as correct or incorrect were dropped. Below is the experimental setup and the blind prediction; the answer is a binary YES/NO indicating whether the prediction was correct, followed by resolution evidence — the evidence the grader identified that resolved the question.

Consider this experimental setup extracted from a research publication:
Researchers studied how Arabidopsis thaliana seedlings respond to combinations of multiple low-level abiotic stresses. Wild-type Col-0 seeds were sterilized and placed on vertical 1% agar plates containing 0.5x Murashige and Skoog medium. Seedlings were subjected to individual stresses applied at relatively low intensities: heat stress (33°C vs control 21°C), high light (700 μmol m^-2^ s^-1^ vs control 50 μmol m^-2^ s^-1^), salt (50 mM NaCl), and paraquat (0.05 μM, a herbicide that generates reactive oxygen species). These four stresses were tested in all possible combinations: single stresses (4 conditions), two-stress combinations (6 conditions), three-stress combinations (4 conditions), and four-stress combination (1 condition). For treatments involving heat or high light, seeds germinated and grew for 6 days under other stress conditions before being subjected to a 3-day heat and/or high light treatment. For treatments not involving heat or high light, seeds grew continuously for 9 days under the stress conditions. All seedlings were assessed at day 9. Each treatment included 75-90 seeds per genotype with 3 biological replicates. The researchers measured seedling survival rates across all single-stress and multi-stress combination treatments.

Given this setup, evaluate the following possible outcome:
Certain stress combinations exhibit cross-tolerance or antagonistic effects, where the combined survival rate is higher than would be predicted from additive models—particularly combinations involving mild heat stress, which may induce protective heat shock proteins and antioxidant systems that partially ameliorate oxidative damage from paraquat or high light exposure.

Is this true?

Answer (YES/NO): NO